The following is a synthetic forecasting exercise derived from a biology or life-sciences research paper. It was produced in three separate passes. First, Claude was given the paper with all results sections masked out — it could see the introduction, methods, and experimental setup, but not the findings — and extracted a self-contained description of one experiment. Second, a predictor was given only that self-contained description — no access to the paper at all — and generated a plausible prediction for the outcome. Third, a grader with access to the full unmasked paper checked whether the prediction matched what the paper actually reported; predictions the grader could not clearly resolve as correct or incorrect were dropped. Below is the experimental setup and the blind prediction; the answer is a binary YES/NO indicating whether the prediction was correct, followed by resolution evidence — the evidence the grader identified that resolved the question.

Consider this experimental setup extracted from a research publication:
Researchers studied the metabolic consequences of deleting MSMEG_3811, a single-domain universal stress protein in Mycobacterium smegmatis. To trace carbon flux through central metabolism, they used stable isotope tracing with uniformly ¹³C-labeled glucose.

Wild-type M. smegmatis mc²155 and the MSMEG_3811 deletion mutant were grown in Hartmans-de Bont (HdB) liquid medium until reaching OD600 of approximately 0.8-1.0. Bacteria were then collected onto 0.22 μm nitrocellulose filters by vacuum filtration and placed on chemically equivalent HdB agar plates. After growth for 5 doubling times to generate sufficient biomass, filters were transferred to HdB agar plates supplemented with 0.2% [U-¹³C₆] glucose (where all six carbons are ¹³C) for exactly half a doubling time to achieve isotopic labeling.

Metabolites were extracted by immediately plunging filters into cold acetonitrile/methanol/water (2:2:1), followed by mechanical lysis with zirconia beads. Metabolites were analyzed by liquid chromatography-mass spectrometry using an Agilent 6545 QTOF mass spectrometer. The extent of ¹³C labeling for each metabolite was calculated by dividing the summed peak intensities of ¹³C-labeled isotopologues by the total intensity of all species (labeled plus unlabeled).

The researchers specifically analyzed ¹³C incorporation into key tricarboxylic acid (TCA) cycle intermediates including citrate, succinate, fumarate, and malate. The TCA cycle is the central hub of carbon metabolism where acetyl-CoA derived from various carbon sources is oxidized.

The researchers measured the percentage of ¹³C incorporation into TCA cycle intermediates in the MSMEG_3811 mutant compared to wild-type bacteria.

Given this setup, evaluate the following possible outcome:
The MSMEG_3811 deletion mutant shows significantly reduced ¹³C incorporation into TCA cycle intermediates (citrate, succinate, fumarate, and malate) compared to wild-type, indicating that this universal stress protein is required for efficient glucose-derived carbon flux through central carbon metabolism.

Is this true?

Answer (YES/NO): NO